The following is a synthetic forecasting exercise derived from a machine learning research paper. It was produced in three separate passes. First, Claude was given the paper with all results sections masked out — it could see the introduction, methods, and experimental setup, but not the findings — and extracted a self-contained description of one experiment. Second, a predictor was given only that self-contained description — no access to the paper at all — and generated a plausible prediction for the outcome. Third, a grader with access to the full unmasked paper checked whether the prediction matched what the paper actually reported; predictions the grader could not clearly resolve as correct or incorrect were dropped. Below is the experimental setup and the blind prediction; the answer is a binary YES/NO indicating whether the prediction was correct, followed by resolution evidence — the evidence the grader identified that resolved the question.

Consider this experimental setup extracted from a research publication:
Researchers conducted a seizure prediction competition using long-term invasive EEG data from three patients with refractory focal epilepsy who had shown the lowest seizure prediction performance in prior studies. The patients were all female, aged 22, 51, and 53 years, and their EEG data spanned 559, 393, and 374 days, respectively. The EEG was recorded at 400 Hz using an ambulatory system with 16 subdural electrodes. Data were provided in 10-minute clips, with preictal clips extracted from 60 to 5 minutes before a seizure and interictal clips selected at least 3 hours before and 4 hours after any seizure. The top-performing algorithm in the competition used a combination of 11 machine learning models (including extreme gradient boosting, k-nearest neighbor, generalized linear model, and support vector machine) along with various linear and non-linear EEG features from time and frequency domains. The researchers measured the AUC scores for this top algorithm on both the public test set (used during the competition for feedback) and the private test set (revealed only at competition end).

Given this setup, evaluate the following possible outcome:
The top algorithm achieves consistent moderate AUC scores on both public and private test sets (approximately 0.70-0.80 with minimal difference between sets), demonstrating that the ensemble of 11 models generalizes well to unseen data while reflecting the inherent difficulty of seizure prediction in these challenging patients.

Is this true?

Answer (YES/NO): NO